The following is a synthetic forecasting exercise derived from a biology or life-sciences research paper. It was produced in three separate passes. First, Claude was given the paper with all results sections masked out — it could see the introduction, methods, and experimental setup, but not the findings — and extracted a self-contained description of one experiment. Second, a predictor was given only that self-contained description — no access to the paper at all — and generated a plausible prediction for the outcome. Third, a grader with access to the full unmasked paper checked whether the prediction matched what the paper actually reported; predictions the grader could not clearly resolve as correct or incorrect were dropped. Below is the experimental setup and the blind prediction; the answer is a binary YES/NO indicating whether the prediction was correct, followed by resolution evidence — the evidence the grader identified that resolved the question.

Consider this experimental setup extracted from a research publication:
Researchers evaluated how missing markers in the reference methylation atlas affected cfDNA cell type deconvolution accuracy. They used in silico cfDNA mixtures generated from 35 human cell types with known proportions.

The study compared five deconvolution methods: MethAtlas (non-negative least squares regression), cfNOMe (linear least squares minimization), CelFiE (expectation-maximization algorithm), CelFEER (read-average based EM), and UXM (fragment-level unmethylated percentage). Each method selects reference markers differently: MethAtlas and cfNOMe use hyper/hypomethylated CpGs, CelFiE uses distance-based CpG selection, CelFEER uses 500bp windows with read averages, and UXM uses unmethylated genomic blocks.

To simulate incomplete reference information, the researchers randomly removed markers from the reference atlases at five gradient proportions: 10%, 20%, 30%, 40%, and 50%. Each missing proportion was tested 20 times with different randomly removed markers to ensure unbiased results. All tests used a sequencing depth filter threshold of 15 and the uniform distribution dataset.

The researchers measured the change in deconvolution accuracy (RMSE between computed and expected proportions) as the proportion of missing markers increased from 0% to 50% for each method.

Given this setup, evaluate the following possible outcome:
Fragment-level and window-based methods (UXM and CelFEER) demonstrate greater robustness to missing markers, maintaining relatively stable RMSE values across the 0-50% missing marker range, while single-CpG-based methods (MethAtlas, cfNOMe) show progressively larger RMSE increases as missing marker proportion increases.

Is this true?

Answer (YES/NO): NO